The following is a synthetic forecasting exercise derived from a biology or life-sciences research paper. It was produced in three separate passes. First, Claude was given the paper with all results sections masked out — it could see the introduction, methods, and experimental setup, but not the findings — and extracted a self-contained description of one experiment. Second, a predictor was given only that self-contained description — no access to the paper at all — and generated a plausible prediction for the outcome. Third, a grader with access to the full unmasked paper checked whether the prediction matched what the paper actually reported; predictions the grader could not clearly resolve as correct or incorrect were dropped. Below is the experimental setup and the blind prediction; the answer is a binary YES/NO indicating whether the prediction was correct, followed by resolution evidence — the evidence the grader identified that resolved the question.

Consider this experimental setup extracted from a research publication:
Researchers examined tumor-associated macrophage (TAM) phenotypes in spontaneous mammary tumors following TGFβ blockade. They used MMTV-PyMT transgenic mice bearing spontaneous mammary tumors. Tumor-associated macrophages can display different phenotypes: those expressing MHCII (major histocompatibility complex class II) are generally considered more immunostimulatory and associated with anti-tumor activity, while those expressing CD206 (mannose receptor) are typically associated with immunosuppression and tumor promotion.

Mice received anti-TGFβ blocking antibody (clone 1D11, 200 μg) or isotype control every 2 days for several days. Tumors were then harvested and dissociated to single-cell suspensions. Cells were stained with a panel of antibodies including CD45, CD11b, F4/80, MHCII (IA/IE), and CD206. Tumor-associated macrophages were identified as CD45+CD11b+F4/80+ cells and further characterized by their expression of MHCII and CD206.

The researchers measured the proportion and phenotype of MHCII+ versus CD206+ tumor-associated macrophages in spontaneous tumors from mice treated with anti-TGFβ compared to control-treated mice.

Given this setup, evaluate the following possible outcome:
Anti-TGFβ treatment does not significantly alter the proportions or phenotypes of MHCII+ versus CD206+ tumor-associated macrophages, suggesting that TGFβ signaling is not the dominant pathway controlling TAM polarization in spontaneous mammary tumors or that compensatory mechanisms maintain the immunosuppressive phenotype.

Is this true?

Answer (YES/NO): NO